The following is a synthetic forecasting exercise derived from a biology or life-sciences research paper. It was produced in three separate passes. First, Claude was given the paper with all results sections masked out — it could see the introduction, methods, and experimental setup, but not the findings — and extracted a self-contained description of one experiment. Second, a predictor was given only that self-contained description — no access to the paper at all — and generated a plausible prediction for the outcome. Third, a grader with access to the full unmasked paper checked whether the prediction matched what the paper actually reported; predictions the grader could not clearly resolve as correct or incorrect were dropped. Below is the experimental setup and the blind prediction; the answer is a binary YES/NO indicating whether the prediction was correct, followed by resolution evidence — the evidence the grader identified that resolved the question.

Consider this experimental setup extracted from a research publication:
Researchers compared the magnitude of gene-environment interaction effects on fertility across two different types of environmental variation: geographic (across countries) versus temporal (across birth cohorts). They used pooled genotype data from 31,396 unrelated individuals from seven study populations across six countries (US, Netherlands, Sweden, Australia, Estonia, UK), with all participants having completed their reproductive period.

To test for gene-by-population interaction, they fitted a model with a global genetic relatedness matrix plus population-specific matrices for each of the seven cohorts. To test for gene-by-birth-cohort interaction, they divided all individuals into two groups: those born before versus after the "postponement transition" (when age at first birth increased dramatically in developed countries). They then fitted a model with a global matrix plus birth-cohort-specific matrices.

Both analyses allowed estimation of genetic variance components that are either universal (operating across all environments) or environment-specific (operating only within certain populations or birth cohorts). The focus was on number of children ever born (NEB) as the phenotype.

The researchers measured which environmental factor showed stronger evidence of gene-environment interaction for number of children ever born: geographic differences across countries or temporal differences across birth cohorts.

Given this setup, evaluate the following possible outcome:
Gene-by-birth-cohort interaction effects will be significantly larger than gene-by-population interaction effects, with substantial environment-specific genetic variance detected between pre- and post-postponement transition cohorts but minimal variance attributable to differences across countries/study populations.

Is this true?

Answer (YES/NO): NO